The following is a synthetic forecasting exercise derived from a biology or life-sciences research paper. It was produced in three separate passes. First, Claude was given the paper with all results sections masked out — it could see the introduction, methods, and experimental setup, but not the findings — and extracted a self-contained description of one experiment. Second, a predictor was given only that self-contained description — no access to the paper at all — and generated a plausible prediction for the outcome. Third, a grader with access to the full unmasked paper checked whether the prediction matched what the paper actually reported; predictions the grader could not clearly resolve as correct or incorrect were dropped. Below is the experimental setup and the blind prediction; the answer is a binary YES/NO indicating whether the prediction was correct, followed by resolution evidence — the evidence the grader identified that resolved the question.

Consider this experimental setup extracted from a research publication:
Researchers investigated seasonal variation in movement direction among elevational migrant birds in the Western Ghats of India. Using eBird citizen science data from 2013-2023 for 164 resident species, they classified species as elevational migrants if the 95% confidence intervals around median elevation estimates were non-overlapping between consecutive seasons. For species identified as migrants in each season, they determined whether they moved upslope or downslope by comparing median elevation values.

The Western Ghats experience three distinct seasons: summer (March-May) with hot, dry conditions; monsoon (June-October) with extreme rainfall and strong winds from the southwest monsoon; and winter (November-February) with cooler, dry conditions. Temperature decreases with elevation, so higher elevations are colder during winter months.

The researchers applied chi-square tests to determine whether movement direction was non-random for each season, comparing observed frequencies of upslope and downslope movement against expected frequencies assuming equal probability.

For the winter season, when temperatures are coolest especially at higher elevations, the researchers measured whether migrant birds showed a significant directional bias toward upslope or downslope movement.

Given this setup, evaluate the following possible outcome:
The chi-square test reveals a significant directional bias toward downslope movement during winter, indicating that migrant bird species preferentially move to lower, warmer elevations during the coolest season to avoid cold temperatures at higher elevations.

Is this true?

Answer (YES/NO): NO